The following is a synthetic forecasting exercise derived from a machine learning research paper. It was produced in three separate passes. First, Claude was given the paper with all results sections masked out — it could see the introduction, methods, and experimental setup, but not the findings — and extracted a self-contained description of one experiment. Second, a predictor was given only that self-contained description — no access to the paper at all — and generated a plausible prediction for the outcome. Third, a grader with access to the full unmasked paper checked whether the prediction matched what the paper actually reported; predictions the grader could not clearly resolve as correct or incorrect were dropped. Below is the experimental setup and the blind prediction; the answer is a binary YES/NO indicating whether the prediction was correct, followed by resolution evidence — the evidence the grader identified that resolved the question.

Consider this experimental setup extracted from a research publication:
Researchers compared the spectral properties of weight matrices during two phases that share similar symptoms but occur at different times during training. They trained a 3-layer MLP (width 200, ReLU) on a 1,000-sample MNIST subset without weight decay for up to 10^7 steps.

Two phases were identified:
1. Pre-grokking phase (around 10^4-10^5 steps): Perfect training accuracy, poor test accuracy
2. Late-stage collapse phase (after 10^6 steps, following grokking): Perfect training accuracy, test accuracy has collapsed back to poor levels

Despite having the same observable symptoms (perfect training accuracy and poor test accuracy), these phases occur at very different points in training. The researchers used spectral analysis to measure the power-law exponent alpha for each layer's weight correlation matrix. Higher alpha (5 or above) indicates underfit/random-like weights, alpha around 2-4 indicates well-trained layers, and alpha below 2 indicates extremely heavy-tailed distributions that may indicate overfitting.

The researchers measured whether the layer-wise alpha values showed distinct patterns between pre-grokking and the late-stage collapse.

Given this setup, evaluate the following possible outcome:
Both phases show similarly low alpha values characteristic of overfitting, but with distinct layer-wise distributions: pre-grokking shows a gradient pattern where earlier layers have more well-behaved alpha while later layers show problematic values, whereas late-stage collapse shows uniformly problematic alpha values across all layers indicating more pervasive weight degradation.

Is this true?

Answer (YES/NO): NO